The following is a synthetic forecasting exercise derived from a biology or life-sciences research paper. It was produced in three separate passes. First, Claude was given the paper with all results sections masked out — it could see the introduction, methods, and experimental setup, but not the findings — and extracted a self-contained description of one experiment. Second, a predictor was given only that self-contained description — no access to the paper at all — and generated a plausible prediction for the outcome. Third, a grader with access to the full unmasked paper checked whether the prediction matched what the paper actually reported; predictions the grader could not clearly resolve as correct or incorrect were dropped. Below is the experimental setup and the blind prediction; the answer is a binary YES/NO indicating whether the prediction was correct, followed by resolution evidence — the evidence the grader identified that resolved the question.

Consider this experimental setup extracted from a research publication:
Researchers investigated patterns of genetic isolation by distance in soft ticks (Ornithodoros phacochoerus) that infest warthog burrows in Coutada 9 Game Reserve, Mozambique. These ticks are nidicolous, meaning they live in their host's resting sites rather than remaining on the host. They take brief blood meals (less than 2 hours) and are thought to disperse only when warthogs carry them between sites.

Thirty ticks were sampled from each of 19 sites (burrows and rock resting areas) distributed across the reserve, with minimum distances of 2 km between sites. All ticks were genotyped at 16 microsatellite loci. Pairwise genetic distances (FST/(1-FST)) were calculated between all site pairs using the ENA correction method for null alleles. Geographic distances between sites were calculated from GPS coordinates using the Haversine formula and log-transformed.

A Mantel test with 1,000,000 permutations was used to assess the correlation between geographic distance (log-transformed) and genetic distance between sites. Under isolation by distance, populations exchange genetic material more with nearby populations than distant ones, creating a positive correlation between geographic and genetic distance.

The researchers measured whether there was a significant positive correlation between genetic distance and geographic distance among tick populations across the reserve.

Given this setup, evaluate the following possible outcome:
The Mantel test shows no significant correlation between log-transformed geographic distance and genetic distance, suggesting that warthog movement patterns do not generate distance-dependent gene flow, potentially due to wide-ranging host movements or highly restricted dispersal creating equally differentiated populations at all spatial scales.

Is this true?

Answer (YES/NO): NO